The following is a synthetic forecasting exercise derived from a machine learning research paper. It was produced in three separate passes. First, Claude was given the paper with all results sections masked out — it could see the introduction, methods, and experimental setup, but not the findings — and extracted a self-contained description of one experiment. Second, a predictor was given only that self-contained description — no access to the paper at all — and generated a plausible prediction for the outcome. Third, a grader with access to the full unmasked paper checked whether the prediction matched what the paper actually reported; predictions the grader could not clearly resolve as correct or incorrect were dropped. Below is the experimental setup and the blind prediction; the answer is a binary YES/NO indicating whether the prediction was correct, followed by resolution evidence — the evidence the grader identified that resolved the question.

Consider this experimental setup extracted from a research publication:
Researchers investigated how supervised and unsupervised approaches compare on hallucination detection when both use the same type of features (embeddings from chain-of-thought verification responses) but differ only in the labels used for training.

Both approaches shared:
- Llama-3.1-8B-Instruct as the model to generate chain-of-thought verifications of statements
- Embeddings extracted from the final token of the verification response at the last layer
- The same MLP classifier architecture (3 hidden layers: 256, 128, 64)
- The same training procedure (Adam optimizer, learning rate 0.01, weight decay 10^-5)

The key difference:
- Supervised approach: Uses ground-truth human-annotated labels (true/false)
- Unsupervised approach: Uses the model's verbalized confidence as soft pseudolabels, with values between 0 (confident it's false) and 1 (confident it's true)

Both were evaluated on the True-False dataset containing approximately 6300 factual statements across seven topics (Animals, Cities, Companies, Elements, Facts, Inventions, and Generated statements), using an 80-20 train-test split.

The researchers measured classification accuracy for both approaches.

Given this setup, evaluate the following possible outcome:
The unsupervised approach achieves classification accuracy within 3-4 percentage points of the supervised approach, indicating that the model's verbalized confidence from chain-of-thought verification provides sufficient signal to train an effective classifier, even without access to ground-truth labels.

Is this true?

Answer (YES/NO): YES